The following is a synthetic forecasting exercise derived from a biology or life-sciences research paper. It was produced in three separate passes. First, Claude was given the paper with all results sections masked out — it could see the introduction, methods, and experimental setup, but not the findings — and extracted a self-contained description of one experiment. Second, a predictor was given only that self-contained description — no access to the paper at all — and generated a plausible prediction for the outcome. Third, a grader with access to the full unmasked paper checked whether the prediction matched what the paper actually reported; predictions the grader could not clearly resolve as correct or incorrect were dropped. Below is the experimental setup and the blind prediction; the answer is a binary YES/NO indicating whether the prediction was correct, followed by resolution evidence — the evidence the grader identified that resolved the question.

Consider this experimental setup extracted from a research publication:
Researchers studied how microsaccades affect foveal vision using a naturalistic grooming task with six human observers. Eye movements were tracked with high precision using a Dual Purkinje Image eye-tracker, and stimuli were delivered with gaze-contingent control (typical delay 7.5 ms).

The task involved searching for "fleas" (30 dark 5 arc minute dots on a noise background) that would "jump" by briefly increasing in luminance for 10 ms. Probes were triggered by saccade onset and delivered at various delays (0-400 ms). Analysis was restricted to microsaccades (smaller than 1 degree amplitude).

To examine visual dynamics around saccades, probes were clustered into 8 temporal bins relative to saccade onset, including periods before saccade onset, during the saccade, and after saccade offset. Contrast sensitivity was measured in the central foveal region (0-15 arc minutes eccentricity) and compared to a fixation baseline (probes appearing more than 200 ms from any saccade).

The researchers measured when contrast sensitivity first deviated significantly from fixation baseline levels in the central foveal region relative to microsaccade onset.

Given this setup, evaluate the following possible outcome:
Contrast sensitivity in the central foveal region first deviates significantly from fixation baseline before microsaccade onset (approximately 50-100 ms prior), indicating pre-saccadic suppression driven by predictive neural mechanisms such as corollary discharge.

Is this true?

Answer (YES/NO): YES